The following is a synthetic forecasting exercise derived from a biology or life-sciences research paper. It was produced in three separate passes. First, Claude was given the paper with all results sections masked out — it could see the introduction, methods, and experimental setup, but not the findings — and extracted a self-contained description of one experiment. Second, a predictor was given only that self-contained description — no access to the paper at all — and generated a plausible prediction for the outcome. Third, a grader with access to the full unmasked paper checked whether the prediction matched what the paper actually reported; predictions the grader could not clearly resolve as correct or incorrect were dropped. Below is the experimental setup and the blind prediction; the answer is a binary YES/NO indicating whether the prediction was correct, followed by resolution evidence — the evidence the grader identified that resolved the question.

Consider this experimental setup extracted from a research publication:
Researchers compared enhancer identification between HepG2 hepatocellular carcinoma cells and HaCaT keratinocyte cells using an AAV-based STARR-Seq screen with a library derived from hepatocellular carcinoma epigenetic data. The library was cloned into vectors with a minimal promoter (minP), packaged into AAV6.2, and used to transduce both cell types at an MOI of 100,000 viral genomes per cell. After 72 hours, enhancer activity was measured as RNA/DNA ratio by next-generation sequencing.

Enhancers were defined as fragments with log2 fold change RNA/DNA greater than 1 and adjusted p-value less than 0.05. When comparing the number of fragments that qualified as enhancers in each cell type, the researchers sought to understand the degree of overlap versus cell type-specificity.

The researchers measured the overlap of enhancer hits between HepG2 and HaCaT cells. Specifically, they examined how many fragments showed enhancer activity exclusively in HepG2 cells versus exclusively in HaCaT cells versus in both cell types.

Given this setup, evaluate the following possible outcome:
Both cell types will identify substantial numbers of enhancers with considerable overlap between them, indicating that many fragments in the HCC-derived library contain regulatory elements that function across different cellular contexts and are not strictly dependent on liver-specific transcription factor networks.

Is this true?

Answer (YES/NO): NO